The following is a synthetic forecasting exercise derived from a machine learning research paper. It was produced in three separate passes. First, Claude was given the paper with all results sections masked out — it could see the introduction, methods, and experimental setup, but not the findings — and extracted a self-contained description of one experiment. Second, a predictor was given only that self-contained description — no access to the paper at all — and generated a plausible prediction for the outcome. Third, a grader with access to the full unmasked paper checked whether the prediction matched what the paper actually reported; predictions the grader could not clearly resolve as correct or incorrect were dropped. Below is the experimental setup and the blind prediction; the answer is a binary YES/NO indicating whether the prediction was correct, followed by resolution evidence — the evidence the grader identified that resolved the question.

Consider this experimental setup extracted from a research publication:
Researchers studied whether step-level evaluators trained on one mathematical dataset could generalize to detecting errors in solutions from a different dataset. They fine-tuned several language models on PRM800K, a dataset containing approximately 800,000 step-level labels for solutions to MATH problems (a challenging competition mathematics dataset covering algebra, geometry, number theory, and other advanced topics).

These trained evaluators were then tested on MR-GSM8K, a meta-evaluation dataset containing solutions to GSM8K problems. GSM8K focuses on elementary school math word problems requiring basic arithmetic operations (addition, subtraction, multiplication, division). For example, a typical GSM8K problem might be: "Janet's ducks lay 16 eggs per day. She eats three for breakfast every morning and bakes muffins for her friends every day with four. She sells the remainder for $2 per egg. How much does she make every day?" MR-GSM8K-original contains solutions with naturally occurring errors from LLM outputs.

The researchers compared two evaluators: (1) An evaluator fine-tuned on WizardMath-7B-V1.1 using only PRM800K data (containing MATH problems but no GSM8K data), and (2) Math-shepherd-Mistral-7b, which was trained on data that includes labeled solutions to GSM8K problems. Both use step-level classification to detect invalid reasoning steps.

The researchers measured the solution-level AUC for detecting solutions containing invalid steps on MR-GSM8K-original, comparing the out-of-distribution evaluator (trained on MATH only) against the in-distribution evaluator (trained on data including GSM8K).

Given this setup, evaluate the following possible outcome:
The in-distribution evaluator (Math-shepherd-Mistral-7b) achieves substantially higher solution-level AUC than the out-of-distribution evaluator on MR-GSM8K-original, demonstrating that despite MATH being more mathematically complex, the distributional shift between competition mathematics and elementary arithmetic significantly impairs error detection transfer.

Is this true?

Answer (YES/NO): NO